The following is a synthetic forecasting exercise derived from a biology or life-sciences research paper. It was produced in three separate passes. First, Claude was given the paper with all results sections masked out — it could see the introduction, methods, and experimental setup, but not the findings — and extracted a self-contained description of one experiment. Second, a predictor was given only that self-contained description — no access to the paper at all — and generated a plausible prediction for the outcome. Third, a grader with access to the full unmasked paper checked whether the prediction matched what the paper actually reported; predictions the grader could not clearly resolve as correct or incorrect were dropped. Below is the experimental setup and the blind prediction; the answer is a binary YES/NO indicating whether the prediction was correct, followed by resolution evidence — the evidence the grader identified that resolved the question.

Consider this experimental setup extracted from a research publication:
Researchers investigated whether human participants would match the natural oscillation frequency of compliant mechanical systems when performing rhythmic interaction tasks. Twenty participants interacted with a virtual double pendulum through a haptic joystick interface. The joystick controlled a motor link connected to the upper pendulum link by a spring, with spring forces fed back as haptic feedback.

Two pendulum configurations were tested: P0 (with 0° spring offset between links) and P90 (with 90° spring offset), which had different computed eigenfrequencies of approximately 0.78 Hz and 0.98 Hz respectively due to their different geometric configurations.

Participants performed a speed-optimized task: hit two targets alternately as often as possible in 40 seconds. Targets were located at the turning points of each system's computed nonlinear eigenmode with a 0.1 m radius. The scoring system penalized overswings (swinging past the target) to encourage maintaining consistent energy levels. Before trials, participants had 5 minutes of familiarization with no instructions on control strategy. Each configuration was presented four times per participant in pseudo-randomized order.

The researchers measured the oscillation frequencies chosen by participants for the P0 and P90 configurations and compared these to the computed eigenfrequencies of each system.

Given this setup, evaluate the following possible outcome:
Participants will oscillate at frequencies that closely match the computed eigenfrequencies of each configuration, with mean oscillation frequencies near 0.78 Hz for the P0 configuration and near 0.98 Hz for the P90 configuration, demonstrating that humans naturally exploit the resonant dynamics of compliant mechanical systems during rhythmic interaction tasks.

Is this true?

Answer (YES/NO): NO